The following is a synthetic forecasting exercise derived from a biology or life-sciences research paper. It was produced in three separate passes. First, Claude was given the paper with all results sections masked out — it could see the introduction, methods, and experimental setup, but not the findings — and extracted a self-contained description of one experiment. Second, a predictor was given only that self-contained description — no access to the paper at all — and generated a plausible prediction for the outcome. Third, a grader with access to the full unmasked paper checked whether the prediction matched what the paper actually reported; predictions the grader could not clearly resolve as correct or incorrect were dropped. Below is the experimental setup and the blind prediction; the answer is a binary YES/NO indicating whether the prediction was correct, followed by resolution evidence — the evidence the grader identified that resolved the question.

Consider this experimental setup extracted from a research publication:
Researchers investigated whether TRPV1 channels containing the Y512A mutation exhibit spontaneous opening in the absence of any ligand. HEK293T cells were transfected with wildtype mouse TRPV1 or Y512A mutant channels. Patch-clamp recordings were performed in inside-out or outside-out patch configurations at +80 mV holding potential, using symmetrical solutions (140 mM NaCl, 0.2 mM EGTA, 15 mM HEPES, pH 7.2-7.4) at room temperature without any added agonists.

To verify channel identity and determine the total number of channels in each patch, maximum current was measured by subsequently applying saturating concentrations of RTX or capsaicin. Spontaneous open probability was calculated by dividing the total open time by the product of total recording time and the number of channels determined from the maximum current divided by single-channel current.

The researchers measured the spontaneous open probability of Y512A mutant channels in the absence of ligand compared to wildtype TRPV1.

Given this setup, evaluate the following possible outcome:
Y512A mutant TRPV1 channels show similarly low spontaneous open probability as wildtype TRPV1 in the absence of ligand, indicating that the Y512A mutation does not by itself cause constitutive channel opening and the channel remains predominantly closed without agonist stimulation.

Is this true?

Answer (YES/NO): YES